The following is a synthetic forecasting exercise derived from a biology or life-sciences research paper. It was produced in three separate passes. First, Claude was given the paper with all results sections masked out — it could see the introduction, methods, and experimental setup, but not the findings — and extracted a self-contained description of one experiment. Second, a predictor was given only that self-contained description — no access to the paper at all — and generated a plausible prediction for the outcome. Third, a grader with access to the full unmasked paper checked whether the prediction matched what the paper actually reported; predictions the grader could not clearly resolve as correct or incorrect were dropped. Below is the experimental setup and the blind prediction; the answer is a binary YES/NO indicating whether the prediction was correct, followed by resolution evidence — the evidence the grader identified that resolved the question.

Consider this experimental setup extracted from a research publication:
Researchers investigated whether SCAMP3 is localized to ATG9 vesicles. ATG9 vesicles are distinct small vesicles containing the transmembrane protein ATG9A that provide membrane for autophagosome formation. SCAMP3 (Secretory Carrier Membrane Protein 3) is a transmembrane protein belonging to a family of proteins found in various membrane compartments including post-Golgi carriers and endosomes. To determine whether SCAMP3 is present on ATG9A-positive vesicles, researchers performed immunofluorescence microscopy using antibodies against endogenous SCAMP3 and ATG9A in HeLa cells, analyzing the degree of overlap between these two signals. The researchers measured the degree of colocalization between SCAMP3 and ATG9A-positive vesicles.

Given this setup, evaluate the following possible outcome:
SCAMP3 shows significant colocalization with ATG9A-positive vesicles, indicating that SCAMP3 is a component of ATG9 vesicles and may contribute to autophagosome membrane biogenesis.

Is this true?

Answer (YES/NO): YES